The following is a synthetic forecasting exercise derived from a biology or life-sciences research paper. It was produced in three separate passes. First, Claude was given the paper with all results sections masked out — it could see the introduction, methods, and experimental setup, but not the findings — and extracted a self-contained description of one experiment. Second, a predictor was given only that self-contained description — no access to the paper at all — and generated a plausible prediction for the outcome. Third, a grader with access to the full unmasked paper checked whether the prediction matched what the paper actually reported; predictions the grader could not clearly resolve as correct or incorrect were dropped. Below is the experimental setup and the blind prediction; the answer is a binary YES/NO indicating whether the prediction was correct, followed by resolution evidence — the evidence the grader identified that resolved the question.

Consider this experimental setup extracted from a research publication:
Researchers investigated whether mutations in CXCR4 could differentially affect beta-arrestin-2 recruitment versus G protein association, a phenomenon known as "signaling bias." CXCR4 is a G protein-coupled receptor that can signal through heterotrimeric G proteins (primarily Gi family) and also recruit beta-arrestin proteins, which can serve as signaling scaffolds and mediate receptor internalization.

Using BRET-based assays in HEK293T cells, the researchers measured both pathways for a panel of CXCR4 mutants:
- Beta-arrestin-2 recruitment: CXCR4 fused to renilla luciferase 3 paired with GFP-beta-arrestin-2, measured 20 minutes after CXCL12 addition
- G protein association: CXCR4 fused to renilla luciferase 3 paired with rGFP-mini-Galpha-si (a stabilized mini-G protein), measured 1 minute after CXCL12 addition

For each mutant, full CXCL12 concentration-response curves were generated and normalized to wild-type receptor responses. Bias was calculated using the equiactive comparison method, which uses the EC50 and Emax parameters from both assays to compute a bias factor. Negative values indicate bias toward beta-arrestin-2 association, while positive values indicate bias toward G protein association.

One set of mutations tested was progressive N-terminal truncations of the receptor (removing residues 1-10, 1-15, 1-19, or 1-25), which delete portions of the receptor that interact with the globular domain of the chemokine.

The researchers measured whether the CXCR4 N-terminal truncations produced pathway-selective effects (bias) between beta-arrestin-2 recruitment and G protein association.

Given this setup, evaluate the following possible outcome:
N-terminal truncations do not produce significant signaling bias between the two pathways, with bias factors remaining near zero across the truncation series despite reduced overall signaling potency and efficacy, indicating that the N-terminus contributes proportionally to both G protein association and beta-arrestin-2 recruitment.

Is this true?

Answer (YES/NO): NO